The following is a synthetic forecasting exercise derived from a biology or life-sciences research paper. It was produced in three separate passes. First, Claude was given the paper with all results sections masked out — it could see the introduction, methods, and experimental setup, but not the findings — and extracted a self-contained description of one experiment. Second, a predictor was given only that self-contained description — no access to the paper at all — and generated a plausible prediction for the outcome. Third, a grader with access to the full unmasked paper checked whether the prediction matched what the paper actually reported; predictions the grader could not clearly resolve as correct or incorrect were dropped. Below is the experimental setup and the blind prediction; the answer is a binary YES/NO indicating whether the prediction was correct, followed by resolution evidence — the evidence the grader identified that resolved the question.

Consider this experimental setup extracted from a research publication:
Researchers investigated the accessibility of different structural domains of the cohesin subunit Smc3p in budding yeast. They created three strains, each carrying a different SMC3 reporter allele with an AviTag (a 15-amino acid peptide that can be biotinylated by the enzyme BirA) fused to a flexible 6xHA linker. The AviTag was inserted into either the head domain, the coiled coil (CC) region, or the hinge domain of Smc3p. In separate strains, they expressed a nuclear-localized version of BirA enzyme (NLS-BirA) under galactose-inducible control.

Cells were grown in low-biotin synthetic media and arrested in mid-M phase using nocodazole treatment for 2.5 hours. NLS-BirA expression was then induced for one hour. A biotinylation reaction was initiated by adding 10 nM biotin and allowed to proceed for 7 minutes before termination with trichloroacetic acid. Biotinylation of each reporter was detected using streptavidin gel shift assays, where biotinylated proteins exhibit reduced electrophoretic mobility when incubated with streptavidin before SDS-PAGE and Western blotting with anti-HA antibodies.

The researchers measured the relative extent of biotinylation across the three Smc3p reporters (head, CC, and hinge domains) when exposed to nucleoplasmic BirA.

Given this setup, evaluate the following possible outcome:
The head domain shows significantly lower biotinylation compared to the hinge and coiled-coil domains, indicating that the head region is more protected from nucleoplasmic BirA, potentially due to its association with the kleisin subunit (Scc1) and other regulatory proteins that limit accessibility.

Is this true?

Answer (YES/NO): NO